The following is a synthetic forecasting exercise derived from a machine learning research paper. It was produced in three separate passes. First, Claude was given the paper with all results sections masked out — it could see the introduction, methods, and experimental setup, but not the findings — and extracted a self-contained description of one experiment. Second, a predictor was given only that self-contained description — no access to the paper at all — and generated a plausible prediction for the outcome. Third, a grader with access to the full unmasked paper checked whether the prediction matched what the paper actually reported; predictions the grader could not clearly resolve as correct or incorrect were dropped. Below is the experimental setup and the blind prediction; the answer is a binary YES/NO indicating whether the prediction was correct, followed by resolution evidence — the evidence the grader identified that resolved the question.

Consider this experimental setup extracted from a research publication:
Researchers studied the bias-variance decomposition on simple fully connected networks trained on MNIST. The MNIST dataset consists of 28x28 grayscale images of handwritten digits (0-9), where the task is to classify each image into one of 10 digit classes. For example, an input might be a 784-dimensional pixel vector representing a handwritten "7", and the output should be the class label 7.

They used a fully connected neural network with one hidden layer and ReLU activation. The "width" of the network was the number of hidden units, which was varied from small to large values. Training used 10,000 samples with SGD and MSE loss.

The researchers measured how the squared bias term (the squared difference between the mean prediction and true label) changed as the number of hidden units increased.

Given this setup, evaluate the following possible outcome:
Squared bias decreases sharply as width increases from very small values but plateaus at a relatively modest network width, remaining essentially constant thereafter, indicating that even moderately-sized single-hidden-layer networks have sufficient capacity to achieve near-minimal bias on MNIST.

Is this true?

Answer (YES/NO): NO